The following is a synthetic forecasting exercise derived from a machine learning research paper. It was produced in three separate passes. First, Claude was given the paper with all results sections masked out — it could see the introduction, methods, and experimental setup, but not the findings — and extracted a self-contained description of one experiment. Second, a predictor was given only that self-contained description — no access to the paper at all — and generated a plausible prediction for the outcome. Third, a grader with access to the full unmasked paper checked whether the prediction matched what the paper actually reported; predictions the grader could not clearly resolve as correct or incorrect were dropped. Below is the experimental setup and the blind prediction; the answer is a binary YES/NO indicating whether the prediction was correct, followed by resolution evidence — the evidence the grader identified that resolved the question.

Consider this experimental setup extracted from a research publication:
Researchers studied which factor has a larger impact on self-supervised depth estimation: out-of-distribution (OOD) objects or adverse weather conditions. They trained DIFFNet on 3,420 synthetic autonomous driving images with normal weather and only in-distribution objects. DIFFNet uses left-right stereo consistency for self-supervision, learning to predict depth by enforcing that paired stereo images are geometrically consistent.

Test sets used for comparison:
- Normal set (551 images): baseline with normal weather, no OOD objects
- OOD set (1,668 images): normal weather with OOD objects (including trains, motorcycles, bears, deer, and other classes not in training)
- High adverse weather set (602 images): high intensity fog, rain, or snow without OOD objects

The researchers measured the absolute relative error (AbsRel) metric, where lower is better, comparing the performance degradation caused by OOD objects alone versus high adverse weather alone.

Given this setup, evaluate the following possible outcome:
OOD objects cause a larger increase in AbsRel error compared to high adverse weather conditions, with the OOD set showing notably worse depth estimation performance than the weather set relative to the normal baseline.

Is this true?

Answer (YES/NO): NO